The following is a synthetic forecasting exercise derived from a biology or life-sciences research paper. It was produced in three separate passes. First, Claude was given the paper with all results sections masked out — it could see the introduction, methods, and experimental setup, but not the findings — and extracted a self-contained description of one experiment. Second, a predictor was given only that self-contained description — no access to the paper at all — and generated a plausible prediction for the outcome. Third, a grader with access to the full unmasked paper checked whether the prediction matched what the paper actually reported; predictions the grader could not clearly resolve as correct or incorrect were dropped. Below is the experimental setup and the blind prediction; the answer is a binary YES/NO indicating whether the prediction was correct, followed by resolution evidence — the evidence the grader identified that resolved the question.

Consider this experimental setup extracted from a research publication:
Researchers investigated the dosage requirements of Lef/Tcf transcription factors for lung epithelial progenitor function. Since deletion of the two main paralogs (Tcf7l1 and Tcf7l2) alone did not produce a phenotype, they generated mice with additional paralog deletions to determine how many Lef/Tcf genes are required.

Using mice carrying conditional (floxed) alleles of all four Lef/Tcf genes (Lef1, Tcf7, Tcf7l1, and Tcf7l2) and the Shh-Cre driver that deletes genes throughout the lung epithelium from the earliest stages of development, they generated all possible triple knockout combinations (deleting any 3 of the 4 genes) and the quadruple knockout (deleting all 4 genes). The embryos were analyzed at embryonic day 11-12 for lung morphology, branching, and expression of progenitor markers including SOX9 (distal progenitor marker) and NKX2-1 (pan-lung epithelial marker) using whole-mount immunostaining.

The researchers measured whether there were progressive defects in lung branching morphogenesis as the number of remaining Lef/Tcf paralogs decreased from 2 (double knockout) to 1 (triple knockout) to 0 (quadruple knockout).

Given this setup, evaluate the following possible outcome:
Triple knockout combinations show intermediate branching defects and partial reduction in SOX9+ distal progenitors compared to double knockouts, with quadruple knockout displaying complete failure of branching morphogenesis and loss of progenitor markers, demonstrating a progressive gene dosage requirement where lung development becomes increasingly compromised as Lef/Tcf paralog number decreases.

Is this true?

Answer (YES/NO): NO